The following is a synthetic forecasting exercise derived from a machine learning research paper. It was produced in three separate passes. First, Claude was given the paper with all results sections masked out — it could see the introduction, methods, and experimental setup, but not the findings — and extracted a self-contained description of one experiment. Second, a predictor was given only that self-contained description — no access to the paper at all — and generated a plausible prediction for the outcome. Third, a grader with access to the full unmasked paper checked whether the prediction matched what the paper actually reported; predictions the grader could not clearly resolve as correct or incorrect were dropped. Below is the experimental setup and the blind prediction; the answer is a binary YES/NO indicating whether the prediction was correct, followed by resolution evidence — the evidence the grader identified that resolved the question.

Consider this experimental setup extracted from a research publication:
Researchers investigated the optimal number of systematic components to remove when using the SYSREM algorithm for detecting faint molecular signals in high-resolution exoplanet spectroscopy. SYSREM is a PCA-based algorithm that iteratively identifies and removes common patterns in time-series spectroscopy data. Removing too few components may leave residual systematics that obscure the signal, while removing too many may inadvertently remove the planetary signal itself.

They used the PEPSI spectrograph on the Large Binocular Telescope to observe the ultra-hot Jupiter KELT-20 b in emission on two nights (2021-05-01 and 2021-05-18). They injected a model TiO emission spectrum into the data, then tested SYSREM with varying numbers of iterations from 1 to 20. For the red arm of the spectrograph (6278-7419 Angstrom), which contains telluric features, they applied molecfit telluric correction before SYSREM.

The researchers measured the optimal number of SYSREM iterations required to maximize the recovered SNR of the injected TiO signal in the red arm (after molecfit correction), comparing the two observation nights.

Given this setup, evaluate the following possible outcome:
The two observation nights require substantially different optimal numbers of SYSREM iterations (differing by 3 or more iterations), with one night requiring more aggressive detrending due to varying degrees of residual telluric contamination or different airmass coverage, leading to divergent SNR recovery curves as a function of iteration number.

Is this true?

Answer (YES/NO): NO